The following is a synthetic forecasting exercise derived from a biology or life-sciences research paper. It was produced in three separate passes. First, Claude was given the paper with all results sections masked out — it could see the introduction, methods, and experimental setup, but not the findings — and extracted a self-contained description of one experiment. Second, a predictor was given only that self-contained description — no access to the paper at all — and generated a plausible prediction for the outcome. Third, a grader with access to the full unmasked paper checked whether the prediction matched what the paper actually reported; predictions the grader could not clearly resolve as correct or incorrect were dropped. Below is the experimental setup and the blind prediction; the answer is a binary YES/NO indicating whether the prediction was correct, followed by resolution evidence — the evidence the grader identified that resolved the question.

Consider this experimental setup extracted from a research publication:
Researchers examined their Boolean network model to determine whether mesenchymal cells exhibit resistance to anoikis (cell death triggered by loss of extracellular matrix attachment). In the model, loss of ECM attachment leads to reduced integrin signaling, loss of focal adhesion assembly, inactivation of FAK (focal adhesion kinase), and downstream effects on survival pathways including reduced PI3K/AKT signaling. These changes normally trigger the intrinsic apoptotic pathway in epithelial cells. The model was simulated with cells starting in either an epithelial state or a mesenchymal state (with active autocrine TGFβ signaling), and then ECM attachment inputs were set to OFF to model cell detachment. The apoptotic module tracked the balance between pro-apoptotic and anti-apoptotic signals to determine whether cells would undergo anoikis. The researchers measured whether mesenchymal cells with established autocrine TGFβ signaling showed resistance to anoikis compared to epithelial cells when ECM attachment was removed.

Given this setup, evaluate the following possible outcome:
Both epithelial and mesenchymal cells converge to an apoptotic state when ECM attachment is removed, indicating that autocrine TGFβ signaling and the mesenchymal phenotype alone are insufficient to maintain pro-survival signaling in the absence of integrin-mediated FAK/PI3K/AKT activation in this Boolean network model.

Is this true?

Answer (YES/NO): NO